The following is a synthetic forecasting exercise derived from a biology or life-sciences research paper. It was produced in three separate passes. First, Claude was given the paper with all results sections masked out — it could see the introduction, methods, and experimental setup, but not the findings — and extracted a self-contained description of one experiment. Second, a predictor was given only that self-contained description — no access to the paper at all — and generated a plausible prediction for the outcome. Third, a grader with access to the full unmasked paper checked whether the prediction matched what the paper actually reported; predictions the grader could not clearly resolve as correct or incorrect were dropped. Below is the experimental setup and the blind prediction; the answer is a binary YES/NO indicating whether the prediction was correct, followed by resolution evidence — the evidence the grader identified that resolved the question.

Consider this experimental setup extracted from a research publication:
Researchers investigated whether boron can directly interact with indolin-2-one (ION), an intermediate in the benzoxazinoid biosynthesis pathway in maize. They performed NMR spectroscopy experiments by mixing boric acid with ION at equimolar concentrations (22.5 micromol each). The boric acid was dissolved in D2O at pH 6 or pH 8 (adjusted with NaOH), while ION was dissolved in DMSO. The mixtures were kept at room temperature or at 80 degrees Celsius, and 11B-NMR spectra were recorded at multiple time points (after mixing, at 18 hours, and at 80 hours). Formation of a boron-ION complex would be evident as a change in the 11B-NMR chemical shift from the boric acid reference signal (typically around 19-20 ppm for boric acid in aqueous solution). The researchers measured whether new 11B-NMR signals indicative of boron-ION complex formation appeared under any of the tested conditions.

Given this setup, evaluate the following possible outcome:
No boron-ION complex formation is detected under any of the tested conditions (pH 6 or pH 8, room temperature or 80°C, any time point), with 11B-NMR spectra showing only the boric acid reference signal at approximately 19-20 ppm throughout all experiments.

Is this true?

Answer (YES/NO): YES